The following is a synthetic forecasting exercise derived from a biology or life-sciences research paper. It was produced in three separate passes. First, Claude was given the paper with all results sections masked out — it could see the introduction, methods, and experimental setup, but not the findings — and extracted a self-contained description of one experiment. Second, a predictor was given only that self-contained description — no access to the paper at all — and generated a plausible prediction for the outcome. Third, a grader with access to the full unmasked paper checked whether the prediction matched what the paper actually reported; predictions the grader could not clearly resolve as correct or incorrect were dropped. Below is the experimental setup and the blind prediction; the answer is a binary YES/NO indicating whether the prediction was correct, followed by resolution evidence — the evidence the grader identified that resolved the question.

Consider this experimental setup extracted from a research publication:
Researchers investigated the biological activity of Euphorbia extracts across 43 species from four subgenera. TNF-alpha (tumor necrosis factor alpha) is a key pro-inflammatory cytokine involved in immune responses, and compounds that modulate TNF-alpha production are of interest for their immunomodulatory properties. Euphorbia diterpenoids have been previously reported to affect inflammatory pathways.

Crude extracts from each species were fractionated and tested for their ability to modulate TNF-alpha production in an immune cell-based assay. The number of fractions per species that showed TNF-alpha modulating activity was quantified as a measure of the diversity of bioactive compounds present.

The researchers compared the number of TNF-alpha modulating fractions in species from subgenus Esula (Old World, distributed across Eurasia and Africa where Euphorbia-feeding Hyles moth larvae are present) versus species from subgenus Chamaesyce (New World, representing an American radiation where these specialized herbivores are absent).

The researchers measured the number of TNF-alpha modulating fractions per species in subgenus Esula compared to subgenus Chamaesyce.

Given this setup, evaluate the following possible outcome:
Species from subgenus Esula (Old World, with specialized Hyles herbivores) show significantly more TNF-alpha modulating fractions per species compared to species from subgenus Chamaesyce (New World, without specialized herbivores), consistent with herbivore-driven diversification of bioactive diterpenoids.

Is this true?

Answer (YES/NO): YES